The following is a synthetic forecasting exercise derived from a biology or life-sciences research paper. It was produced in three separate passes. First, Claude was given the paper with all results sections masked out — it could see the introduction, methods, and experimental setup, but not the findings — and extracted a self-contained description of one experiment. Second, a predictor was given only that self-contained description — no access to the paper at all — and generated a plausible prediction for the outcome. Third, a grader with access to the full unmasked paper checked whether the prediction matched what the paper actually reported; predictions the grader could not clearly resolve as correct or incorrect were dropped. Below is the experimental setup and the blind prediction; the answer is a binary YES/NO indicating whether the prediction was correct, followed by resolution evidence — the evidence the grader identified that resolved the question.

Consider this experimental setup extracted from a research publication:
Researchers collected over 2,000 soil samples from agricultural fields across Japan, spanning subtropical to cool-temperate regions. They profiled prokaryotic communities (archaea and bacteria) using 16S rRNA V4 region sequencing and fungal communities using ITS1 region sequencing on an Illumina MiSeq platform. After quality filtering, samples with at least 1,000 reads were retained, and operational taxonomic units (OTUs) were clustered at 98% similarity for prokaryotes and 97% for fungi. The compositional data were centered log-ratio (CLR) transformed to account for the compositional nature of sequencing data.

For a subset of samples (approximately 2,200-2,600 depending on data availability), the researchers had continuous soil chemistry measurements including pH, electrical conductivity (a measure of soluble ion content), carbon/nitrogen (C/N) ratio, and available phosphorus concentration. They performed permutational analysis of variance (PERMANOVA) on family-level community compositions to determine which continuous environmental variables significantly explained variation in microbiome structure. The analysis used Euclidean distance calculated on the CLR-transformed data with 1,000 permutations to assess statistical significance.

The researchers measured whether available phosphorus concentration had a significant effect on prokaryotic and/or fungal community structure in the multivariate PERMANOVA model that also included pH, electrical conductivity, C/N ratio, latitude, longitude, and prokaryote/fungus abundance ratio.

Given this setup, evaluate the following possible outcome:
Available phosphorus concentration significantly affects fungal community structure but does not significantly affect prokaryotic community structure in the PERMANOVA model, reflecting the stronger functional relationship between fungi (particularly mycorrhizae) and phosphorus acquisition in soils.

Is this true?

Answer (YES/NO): NO